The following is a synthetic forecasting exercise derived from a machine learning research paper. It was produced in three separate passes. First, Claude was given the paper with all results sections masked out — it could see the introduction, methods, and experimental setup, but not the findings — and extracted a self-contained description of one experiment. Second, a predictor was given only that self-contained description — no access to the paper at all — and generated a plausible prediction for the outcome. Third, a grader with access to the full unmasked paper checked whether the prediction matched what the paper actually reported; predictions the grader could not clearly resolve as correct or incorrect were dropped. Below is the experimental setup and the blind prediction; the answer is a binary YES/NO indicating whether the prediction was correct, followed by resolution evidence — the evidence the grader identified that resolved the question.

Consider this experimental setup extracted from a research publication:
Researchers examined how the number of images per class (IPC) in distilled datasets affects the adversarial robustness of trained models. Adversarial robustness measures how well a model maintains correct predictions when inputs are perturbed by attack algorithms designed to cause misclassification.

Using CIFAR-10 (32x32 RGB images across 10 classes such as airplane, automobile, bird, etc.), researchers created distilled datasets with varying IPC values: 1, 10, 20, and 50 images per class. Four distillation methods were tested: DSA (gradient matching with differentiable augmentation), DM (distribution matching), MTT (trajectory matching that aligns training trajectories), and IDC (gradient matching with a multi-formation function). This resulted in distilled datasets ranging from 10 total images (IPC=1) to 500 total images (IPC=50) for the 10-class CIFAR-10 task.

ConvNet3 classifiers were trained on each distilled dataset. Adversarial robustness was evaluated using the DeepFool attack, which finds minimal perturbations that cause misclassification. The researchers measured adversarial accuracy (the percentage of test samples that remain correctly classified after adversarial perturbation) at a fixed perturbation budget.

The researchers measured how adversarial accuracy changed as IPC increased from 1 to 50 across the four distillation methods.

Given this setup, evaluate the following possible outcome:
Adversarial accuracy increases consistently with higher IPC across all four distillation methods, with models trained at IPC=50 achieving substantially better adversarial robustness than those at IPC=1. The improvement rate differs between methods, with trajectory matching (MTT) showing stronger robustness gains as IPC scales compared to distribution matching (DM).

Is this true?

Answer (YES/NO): NO